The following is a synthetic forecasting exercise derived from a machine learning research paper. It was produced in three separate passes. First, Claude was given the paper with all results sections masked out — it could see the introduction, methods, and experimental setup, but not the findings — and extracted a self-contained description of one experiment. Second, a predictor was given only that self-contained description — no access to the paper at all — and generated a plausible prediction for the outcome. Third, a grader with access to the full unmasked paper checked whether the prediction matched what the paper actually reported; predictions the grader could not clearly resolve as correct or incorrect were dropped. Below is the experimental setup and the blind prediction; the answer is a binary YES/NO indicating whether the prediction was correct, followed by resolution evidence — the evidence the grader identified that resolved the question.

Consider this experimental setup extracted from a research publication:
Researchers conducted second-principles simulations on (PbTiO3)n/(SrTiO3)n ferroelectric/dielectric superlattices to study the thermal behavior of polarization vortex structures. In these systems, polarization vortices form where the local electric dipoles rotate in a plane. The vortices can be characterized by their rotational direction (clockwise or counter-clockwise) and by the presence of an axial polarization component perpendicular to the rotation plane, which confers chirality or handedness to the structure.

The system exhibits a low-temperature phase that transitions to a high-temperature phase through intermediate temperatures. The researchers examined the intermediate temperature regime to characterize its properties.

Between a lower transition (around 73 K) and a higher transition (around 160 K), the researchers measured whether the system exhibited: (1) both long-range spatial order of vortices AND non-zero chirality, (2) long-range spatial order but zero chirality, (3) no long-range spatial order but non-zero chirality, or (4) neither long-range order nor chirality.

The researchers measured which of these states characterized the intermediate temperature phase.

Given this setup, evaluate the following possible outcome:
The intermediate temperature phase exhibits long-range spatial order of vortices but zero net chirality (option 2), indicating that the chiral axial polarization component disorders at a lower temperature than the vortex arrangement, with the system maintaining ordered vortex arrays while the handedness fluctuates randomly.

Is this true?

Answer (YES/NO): NO